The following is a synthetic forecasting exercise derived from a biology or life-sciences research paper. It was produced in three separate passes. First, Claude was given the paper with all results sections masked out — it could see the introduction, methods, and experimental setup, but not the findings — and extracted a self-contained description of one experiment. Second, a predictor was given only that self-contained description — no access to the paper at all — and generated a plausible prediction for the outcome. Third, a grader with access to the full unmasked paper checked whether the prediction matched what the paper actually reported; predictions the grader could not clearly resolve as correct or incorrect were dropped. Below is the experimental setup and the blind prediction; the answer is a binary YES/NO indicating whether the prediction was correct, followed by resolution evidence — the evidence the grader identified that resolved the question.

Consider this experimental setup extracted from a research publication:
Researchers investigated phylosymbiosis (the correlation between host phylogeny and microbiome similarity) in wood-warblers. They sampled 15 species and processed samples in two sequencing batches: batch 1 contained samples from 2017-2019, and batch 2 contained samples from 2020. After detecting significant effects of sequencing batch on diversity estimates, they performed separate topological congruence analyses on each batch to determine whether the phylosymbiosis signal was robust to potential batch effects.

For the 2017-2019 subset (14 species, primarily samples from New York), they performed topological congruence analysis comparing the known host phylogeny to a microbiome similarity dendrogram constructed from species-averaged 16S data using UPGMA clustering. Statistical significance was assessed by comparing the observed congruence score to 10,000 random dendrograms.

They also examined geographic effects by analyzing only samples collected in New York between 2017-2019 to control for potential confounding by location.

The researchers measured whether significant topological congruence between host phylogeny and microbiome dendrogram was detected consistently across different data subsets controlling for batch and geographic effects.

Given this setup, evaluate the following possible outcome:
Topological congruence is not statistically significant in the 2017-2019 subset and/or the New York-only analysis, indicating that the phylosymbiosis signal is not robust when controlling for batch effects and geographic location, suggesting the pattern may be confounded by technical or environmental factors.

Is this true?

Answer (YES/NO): NO